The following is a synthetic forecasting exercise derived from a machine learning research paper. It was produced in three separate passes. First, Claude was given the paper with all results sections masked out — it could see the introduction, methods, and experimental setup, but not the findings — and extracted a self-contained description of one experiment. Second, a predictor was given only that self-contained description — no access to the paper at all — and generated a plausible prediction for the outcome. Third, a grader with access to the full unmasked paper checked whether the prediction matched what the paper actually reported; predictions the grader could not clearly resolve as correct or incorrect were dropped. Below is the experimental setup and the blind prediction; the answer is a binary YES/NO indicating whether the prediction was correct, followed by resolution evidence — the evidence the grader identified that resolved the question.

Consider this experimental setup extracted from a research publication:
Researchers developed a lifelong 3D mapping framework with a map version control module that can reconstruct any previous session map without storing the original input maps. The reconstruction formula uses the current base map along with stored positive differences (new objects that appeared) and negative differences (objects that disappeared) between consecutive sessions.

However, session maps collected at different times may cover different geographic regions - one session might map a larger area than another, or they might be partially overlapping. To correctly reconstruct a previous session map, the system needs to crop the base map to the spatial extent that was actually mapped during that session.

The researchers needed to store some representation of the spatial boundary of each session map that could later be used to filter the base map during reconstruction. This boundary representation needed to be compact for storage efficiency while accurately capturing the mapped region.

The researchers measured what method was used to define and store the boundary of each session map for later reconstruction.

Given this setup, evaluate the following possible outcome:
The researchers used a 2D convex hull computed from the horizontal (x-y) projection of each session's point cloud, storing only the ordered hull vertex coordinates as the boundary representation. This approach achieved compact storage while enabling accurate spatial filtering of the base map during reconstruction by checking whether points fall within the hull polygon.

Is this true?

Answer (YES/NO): NO